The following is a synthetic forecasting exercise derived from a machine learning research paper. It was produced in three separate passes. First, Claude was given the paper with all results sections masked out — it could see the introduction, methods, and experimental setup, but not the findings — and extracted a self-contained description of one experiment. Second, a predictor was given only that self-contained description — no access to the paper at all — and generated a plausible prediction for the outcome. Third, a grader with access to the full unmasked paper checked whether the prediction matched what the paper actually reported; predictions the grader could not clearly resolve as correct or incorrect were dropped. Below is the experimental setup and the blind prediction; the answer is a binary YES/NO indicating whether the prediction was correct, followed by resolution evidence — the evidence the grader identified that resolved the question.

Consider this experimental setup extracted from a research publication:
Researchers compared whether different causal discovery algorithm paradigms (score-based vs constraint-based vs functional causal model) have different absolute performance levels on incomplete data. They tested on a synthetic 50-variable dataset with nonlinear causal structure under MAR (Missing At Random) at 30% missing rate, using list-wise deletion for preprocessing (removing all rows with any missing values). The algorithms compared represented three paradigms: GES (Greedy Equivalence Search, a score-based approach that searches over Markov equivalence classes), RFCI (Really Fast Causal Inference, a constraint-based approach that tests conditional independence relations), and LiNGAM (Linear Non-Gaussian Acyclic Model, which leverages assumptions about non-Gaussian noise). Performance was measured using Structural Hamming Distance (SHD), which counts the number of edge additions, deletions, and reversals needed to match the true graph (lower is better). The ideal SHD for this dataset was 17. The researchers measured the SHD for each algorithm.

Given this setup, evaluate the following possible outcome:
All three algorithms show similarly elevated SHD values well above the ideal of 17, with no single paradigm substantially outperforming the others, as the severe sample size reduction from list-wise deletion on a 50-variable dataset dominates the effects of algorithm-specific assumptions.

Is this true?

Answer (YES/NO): NO